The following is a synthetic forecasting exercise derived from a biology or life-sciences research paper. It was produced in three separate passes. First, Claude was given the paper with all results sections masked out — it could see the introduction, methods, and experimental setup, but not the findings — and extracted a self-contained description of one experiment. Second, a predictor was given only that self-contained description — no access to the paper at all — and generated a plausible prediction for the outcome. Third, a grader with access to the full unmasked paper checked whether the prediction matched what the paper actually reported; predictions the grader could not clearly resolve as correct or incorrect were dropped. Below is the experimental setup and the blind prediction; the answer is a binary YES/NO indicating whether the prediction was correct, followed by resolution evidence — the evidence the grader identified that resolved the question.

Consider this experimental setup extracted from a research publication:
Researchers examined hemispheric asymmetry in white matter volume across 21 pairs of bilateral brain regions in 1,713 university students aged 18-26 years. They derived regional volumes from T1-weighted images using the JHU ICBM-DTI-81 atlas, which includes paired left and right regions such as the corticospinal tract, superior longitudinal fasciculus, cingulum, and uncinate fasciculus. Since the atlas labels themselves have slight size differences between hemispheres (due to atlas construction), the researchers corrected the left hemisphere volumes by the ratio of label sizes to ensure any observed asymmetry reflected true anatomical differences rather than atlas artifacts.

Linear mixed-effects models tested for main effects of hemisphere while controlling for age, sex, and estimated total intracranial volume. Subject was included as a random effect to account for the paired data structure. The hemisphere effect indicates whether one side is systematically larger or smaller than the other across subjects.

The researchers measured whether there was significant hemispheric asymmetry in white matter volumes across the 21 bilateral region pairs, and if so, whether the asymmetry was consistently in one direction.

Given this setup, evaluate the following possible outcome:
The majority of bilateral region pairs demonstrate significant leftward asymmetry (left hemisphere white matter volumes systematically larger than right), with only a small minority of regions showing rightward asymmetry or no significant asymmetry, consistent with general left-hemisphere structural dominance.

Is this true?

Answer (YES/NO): NO